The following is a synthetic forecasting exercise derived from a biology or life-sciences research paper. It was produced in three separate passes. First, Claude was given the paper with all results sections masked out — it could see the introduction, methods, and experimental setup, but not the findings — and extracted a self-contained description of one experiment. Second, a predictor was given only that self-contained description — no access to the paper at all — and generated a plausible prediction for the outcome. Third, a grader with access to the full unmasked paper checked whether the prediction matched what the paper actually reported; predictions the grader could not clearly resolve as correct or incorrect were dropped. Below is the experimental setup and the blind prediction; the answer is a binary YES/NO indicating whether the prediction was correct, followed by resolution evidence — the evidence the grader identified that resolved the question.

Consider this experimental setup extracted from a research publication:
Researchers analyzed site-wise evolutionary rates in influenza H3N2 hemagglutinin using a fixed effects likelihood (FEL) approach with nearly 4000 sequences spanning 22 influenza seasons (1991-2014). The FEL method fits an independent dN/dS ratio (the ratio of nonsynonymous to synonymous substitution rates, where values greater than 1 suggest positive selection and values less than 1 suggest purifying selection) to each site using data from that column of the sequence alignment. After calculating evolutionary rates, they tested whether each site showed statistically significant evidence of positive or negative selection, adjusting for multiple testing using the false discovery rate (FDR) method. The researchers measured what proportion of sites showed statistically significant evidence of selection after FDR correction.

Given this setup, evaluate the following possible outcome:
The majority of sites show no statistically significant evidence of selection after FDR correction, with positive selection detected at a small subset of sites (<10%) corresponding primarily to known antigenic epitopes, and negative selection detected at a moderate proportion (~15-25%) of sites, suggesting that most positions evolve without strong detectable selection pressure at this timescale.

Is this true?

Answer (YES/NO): NO